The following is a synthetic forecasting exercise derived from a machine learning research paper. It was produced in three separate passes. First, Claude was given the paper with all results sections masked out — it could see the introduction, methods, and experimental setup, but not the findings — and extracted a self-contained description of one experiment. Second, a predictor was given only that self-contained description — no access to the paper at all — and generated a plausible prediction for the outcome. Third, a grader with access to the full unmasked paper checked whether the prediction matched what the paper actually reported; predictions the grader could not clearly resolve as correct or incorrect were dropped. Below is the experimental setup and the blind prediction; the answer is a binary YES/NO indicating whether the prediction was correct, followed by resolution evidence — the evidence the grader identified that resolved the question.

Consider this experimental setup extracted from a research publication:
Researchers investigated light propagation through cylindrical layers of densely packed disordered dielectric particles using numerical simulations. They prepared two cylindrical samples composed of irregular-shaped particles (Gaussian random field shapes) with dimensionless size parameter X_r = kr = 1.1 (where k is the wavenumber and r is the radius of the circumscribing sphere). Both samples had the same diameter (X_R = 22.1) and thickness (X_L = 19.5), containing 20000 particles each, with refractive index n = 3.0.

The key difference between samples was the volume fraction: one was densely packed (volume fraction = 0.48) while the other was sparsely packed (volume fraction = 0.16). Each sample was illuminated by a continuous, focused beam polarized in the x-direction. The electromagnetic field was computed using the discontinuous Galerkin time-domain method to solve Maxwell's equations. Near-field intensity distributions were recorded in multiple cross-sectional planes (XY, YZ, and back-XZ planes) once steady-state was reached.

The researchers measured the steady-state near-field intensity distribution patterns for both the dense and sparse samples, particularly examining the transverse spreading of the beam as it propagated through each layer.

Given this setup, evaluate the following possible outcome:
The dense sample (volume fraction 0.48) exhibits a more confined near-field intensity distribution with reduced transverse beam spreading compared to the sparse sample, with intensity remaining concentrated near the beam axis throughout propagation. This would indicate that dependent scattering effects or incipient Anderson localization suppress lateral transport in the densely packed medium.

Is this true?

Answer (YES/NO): YES